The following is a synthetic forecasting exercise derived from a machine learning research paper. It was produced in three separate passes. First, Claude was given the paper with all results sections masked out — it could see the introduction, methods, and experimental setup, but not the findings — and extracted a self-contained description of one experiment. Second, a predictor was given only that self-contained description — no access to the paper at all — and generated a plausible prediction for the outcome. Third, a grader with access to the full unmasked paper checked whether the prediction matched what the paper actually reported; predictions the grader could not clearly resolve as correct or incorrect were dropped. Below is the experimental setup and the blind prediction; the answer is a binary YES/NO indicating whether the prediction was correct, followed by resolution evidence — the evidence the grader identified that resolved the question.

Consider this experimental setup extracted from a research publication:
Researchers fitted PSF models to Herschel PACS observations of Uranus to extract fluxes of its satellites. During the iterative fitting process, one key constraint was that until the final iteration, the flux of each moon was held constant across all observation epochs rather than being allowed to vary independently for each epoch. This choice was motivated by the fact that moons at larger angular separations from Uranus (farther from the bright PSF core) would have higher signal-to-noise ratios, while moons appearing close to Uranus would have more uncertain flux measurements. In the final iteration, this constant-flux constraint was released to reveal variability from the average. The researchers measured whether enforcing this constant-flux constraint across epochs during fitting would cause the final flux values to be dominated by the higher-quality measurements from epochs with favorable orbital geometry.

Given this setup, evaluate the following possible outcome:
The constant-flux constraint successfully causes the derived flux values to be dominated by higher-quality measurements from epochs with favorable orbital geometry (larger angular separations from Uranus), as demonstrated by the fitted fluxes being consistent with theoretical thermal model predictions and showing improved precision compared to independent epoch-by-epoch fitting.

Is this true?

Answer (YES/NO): NO